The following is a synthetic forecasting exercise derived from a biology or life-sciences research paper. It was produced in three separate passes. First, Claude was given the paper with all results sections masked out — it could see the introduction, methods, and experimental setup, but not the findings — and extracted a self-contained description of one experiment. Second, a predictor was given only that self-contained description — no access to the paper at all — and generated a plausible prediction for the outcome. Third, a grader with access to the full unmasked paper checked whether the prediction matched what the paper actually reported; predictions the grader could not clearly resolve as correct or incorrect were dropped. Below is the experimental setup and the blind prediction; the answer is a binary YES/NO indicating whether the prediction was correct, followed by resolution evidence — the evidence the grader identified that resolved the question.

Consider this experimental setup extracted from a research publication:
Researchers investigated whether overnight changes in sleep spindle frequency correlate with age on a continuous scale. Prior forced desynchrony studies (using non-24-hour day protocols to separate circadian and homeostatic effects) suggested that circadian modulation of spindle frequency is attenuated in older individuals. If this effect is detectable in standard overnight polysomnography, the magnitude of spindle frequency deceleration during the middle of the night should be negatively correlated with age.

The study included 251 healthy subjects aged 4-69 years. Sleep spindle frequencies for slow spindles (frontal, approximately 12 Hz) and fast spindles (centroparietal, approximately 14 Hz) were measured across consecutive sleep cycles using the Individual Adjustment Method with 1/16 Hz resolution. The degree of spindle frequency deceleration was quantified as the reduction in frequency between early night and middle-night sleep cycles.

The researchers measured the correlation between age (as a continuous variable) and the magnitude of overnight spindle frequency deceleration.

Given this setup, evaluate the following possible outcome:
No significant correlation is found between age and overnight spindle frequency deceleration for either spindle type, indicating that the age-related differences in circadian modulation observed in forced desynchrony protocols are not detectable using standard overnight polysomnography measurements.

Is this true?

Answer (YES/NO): NO